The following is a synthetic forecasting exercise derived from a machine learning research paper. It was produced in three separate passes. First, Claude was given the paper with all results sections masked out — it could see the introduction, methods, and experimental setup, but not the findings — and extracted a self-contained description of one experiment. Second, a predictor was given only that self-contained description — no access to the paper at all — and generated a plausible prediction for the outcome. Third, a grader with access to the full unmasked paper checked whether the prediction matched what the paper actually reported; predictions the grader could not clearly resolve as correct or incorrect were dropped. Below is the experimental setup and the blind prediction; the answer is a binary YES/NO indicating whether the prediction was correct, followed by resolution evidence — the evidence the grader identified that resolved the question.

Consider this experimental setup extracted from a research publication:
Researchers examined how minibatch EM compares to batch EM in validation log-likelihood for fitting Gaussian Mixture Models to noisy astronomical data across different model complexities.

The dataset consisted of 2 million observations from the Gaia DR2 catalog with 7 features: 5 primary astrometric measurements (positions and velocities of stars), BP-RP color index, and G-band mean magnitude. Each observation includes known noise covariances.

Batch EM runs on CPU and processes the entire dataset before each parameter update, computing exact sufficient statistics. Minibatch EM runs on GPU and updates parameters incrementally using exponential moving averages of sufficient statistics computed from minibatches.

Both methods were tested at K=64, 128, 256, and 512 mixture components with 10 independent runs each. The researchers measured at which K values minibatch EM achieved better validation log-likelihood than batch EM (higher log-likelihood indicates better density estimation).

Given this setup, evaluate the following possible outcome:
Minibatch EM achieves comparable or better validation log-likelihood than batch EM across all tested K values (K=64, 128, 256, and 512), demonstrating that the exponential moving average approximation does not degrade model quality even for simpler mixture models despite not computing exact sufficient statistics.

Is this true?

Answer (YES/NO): NO